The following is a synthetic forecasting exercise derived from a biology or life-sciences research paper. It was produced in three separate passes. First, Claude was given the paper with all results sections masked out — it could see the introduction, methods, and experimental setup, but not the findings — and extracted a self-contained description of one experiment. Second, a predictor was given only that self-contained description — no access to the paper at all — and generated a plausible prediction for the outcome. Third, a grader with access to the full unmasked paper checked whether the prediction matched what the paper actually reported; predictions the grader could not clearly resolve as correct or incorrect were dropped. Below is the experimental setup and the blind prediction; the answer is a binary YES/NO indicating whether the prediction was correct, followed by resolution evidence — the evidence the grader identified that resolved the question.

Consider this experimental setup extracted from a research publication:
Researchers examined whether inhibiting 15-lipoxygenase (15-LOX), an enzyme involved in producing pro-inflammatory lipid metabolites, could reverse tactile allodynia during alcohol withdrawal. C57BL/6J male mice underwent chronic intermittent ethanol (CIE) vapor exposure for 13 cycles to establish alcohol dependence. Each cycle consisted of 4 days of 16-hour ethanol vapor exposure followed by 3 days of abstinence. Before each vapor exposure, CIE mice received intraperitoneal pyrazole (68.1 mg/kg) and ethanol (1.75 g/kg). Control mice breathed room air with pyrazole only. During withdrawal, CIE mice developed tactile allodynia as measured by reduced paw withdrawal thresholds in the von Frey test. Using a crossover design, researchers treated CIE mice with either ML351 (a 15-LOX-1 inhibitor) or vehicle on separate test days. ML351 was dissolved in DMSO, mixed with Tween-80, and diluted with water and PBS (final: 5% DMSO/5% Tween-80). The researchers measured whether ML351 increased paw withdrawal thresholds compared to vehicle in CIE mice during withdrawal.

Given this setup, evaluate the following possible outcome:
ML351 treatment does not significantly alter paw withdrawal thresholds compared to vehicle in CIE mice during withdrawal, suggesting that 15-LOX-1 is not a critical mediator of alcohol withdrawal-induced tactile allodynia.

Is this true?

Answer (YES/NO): YES